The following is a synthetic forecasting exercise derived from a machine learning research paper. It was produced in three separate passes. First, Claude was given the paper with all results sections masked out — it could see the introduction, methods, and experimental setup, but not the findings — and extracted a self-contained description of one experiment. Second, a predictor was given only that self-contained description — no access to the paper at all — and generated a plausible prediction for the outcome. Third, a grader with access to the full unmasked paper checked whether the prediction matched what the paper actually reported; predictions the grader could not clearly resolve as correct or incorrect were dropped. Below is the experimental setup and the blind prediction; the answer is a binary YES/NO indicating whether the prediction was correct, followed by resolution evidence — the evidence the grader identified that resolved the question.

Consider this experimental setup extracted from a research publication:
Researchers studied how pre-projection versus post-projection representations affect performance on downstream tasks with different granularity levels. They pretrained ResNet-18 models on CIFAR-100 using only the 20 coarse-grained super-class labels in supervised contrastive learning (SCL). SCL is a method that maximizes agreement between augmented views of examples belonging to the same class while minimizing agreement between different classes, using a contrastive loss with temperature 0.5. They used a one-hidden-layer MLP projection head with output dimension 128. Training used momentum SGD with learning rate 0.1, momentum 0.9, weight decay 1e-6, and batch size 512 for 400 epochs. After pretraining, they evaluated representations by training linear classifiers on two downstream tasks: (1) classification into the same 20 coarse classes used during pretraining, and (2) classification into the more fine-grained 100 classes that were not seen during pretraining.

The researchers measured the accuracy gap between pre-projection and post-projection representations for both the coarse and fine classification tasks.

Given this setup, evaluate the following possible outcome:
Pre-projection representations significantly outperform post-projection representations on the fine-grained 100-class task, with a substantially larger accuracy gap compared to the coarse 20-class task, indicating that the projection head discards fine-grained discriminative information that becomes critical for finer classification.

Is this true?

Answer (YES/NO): YES